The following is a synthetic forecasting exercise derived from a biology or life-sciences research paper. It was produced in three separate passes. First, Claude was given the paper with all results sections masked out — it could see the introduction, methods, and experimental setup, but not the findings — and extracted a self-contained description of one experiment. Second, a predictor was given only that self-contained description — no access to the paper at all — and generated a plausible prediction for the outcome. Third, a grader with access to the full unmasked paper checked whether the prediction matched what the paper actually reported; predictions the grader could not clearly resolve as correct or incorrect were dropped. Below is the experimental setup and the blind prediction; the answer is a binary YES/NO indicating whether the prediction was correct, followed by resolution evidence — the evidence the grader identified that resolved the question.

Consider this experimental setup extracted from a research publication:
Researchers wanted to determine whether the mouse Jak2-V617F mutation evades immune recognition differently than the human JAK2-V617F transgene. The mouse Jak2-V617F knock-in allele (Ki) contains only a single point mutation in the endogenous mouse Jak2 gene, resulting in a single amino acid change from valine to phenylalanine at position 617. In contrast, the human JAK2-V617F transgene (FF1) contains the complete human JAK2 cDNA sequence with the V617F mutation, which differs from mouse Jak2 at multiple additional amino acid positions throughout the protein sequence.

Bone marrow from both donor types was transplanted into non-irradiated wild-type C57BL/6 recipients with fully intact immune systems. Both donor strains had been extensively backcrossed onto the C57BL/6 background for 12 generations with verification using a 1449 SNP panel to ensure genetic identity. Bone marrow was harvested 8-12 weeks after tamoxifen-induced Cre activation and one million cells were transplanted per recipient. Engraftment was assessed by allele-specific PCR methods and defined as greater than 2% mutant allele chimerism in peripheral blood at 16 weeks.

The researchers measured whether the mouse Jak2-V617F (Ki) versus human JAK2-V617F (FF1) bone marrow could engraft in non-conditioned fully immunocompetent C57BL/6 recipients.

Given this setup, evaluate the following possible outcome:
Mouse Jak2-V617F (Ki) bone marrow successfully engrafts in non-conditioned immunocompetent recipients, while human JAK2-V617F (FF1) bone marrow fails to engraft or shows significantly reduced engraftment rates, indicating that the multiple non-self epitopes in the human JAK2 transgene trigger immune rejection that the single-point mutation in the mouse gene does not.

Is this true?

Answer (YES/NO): YES